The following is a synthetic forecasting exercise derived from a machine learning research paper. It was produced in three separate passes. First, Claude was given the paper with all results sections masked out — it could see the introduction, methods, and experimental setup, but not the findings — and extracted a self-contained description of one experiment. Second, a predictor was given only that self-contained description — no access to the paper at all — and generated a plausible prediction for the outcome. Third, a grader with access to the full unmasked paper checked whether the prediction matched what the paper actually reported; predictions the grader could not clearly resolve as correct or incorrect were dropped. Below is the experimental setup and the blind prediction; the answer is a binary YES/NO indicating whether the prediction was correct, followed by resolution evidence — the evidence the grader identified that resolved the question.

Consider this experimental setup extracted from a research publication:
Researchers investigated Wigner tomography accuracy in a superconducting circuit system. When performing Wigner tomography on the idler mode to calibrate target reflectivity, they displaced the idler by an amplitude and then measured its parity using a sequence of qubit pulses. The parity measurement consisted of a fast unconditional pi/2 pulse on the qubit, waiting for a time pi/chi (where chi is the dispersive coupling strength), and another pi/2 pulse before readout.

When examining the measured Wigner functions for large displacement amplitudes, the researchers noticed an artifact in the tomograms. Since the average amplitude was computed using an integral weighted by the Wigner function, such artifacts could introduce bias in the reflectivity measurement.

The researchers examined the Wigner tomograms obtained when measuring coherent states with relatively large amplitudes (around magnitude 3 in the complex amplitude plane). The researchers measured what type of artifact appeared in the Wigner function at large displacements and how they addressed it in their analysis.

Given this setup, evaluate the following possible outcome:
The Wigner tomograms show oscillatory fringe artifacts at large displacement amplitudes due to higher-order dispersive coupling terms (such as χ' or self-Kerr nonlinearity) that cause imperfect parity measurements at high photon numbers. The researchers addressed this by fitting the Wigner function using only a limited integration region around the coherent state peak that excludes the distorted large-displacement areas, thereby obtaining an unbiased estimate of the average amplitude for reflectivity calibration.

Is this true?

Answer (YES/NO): NO